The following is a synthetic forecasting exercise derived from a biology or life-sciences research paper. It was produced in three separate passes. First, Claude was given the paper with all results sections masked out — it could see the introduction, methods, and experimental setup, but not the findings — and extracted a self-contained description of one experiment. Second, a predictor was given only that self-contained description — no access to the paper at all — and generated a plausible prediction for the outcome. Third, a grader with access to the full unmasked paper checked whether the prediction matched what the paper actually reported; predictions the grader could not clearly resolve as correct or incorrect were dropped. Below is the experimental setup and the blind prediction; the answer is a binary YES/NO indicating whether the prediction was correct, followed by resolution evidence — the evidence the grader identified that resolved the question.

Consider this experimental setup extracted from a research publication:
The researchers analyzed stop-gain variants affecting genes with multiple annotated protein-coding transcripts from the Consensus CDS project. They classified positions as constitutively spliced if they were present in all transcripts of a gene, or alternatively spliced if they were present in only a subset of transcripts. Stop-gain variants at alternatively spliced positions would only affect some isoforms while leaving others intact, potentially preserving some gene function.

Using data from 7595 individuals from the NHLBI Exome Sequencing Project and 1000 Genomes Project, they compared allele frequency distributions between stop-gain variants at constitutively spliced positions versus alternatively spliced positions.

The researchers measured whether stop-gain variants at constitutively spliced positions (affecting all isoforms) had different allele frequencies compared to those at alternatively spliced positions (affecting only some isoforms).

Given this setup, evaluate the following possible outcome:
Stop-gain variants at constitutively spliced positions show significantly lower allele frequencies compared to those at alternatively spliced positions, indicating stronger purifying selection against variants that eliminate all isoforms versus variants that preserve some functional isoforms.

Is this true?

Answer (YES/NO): YES